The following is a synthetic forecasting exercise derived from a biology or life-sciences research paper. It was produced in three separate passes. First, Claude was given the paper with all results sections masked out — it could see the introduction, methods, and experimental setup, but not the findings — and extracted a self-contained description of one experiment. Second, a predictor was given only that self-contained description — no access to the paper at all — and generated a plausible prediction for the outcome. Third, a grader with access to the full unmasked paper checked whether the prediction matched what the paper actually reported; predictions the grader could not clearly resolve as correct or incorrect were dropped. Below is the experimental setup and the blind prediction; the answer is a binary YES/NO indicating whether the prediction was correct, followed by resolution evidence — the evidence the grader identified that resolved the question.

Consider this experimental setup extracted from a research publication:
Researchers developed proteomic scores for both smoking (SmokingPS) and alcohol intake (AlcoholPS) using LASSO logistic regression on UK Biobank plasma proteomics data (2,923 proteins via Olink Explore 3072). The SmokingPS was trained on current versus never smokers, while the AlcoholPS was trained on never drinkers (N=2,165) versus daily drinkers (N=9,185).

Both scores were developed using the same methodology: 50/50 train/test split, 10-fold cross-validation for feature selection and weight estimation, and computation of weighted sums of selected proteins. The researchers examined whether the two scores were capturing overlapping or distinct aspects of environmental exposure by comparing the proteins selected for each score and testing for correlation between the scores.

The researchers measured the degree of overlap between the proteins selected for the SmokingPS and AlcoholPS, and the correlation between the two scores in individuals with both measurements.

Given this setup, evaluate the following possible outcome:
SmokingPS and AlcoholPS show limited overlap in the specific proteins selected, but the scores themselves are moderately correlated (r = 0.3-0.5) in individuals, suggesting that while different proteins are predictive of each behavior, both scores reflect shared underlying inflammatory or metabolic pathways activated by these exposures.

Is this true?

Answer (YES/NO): NO